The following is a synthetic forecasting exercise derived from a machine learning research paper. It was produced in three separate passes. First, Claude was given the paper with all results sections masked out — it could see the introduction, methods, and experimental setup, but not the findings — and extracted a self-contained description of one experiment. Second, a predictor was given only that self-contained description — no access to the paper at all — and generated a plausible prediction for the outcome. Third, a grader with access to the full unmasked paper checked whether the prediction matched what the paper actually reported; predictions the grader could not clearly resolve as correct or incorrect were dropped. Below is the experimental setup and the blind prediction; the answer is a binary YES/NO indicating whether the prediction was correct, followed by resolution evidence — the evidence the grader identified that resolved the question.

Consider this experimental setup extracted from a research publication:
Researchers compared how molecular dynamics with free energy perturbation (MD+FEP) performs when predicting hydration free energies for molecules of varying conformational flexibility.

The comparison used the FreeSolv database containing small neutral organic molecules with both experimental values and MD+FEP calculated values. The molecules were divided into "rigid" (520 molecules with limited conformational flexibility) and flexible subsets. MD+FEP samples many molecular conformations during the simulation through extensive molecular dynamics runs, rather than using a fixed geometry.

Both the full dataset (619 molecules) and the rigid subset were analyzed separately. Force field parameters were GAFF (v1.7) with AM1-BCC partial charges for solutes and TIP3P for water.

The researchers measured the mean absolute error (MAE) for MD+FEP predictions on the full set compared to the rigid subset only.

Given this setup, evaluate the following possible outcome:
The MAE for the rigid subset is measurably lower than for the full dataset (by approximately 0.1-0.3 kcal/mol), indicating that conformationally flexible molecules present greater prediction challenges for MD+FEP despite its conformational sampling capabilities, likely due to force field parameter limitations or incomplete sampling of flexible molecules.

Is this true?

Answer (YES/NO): NO